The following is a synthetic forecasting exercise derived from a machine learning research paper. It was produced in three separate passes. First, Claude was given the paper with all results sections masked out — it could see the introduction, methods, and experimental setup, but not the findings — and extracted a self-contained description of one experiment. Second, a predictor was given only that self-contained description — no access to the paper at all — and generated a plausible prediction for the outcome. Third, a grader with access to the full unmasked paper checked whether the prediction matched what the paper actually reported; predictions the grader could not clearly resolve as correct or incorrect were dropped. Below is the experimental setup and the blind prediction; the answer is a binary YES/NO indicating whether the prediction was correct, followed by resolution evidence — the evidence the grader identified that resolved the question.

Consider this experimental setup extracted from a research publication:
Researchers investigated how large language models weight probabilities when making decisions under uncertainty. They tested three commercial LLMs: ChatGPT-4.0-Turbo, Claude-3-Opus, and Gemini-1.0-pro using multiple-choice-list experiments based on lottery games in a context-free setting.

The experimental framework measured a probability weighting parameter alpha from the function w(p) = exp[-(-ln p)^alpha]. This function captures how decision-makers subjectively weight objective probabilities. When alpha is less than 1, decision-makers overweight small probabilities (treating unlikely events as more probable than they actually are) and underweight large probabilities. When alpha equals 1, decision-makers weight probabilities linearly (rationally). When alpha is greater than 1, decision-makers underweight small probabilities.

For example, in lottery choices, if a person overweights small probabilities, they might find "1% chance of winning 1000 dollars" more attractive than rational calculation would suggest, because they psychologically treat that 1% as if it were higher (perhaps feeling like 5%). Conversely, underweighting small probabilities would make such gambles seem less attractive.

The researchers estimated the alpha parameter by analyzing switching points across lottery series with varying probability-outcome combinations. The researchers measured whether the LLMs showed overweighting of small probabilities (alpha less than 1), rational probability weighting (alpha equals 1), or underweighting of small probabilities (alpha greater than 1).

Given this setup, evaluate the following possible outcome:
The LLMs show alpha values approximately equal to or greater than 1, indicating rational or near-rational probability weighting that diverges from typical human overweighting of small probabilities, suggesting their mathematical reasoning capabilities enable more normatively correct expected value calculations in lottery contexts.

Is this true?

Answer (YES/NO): NO